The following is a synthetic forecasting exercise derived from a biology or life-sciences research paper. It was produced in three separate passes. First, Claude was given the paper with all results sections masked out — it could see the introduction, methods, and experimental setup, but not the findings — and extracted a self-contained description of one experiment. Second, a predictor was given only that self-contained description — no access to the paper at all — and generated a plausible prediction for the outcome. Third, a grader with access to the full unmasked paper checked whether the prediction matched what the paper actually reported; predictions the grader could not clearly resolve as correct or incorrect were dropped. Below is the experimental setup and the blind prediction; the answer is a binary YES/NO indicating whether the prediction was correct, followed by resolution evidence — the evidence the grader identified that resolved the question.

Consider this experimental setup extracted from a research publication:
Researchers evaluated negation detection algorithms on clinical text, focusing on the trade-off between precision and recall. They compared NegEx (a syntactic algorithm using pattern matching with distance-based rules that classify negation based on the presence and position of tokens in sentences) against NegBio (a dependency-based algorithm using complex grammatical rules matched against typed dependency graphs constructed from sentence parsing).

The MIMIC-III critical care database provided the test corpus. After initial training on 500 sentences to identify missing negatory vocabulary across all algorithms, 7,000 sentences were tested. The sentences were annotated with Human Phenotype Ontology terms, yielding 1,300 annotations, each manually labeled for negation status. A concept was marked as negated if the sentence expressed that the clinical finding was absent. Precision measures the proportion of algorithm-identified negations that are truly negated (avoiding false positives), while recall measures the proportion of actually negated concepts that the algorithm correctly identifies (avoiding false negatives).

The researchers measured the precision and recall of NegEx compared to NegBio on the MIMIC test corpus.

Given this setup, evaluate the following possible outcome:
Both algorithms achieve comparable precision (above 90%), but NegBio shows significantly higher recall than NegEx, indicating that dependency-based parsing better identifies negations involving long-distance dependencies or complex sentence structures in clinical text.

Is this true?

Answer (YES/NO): NO